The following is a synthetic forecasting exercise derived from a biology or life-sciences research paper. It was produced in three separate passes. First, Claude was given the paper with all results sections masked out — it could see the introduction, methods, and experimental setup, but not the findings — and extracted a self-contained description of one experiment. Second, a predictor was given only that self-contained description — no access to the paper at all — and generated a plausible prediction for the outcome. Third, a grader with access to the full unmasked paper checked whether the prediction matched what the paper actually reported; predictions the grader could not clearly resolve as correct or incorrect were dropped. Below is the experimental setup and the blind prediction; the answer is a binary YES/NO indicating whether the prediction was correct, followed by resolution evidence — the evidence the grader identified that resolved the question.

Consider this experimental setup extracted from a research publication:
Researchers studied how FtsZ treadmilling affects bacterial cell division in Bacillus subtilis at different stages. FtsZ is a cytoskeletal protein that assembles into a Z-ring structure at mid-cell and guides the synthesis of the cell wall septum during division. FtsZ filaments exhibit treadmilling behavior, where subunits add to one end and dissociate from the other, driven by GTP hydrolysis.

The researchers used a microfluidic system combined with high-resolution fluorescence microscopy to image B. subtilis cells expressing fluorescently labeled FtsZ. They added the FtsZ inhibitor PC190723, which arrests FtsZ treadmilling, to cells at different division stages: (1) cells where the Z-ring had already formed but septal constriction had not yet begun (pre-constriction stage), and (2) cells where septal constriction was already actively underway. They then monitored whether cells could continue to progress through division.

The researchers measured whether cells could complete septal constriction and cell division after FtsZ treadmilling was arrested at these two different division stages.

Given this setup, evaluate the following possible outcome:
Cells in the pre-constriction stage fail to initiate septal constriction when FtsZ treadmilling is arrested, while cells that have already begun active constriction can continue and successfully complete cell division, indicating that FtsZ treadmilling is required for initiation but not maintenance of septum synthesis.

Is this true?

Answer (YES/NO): YES